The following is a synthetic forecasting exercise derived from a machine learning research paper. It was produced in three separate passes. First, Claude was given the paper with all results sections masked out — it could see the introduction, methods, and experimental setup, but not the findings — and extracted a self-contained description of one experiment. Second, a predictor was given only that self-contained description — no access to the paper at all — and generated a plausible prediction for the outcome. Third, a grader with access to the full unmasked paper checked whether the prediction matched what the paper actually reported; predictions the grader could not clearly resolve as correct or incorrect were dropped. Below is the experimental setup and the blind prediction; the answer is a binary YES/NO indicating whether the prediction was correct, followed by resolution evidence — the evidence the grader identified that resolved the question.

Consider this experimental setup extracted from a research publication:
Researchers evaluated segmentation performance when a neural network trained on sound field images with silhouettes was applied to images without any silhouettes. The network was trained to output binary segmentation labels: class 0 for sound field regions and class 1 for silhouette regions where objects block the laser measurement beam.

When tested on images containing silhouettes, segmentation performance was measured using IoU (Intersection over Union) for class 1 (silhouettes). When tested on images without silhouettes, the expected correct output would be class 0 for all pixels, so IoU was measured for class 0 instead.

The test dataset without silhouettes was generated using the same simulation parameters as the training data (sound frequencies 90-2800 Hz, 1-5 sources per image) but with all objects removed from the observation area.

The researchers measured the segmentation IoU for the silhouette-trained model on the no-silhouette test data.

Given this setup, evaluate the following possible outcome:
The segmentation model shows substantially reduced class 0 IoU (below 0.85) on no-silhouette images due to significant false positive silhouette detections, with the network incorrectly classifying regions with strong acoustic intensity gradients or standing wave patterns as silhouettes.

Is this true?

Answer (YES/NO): NO